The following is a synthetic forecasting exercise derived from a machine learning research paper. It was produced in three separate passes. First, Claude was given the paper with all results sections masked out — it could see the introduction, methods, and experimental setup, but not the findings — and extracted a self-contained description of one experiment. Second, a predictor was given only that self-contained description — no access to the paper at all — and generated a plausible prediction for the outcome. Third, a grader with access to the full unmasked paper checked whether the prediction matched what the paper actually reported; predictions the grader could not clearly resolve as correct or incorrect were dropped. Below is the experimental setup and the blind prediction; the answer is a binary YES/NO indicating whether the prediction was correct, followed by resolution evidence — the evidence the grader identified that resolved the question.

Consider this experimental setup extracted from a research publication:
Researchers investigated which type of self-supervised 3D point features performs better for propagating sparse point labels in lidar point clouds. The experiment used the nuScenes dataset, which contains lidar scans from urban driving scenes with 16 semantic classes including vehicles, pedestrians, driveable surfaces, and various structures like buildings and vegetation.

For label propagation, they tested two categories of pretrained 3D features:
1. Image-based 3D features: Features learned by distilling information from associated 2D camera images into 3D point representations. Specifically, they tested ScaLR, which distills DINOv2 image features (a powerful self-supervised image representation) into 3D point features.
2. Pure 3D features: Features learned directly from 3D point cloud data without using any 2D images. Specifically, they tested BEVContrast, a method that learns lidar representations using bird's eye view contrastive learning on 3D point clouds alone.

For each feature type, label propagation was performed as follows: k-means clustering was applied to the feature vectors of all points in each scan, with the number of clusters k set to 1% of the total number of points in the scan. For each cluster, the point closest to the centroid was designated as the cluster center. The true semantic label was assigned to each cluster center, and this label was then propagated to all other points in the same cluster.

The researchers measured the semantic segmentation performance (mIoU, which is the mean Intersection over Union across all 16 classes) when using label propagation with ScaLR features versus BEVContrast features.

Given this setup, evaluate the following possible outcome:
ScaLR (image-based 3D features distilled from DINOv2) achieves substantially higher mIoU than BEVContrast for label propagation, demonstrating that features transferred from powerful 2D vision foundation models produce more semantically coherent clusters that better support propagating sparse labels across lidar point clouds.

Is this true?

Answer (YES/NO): YES